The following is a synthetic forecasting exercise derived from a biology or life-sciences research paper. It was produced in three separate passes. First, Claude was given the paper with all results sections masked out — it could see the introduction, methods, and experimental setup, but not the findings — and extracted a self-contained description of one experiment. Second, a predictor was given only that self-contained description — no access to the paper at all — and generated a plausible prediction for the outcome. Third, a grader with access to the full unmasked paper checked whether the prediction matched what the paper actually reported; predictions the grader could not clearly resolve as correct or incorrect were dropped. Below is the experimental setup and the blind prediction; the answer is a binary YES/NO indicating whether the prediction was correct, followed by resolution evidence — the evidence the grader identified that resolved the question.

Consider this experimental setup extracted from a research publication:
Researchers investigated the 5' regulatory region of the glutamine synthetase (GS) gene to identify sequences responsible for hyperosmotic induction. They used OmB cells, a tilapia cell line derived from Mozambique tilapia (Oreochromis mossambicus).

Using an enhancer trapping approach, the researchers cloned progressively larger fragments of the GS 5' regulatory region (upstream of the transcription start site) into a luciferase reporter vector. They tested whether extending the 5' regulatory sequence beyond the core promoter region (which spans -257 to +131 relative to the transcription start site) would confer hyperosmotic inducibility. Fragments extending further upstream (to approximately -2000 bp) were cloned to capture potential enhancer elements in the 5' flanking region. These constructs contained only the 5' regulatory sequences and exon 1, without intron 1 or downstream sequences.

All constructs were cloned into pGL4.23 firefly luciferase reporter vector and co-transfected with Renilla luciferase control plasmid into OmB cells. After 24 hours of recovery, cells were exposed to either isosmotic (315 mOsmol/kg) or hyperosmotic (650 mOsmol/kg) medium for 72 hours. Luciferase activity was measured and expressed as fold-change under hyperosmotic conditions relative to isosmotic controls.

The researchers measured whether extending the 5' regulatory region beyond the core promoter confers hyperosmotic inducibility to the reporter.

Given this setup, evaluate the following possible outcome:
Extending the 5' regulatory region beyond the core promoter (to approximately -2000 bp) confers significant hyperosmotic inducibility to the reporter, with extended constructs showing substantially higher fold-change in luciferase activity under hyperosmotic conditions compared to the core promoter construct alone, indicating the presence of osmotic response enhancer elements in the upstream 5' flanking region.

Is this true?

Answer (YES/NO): NO